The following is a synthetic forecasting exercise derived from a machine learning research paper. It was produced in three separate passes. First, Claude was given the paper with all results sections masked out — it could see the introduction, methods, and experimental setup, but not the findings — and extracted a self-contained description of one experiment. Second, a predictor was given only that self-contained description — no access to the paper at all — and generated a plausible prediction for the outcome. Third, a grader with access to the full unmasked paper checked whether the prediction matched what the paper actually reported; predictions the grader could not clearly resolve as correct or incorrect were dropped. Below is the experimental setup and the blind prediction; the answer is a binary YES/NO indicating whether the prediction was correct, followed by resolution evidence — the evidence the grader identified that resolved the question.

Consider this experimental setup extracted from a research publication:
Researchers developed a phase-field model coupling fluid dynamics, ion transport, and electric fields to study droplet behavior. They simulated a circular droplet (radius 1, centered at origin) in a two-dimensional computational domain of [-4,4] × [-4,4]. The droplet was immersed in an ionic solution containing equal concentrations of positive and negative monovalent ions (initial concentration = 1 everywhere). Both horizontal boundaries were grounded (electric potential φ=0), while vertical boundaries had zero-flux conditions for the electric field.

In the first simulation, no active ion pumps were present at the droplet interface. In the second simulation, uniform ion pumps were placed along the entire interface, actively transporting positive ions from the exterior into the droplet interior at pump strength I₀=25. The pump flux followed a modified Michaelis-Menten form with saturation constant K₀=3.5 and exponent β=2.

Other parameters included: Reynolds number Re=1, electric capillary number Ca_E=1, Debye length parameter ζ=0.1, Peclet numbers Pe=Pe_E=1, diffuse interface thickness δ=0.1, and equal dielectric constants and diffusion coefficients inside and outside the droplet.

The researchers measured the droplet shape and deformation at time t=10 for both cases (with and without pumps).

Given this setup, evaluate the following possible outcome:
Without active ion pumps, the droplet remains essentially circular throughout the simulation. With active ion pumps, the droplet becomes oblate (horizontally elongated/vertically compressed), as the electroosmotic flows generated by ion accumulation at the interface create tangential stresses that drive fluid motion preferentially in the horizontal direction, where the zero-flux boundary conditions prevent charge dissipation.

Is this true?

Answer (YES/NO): NO